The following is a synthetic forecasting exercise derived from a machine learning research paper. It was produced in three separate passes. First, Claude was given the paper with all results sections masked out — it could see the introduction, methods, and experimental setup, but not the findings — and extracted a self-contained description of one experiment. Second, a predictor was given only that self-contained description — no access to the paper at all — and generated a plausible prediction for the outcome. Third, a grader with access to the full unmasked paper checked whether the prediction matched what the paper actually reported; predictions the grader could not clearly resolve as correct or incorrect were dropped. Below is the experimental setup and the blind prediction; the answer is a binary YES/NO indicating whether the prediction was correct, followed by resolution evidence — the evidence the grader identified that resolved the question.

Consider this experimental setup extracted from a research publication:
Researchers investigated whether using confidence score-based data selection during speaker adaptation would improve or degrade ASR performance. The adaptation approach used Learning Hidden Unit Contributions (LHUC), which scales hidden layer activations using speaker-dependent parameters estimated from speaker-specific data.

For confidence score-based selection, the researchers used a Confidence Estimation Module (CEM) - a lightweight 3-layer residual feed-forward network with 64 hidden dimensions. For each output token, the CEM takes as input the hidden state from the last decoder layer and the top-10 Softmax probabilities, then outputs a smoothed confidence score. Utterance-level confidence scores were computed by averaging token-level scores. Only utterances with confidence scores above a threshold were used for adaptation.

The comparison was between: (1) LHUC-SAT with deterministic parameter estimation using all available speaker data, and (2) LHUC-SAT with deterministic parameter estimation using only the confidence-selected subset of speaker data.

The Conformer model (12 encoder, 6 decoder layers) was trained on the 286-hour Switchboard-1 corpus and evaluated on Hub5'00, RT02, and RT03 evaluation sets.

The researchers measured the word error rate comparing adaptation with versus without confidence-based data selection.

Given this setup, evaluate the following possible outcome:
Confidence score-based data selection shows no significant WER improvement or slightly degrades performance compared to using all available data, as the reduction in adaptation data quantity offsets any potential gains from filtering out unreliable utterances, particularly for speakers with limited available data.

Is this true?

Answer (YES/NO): NO